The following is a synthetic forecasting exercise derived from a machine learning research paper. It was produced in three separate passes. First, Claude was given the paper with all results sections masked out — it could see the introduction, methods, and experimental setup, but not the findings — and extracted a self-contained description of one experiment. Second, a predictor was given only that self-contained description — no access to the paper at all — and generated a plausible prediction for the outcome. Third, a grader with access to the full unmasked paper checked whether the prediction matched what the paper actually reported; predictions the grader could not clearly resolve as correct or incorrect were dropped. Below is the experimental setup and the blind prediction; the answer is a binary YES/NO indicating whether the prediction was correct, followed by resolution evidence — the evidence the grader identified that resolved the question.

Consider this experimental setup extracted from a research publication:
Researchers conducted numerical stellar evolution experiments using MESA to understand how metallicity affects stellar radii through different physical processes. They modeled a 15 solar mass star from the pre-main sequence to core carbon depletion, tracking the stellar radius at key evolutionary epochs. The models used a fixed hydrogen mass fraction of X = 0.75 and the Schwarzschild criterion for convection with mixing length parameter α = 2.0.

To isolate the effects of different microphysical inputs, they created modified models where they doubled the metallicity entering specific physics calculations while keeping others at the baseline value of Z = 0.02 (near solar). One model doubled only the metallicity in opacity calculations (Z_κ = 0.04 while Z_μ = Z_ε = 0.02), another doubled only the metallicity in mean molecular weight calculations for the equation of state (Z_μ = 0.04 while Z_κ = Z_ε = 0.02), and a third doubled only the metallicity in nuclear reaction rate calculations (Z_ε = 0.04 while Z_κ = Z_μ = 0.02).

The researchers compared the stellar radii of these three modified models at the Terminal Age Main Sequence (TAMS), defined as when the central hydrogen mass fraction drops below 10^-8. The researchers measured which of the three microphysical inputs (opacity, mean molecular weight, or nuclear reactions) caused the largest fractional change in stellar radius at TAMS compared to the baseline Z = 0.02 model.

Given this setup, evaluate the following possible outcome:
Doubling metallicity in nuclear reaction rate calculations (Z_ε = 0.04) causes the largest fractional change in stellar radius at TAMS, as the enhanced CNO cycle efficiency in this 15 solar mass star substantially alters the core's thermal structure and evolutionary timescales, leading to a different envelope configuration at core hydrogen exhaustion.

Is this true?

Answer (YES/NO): NO